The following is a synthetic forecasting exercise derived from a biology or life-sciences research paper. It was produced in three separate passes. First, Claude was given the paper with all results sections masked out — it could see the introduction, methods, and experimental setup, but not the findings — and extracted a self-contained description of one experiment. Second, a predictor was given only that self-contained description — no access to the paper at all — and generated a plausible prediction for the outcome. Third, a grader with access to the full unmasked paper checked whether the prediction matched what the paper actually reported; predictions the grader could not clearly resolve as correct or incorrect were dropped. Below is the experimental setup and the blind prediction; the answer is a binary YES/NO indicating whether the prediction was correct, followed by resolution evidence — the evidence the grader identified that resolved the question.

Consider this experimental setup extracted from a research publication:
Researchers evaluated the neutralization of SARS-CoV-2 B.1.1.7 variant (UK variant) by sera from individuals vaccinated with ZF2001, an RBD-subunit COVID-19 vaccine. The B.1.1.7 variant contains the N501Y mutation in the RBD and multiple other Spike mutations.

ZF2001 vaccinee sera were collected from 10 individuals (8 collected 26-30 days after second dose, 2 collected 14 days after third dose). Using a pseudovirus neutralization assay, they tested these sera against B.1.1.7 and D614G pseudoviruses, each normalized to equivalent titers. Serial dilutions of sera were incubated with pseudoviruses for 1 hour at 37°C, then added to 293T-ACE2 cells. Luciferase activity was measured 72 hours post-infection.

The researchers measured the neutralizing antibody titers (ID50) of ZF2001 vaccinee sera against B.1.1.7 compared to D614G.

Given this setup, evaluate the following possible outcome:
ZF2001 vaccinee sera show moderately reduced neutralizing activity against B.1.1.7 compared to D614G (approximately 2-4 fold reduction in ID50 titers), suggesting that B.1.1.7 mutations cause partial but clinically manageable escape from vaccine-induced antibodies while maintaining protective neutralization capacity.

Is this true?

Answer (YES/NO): NO